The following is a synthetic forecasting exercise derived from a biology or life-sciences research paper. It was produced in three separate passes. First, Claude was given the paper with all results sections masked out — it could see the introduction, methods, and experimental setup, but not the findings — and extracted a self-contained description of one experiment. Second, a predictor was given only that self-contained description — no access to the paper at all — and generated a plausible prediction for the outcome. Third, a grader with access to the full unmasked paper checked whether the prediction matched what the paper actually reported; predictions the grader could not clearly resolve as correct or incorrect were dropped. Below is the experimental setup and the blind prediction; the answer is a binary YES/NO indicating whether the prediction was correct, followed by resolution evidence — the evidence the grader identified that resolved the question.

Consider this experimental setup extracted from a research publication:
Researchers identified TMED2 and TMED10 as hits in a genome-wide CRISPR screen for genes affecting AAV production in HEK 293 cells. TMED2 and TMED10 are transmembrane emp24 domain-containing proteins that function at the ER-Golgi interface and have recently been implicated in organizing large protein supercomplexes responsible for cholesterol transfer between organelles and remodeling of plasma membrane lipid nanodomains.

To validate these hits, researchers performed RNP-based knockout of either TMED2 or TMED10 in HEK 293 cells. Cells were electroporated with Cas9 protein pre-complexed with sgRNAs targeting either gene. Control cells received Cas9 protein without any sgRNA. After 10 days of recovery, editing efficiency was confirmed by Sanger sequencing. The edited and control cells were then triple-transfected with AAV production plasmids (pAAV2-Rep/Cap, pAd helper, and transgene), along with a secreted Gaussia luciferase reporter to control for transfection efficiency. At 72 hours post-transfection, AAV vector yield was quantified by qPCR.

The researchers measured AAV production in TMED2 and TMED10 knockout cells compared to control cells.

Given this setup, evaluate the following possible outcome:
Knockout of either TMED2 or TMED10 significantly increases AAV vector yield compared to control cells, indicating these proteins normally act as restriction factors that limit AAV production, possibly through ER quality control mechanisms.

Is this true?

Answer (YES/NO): NO